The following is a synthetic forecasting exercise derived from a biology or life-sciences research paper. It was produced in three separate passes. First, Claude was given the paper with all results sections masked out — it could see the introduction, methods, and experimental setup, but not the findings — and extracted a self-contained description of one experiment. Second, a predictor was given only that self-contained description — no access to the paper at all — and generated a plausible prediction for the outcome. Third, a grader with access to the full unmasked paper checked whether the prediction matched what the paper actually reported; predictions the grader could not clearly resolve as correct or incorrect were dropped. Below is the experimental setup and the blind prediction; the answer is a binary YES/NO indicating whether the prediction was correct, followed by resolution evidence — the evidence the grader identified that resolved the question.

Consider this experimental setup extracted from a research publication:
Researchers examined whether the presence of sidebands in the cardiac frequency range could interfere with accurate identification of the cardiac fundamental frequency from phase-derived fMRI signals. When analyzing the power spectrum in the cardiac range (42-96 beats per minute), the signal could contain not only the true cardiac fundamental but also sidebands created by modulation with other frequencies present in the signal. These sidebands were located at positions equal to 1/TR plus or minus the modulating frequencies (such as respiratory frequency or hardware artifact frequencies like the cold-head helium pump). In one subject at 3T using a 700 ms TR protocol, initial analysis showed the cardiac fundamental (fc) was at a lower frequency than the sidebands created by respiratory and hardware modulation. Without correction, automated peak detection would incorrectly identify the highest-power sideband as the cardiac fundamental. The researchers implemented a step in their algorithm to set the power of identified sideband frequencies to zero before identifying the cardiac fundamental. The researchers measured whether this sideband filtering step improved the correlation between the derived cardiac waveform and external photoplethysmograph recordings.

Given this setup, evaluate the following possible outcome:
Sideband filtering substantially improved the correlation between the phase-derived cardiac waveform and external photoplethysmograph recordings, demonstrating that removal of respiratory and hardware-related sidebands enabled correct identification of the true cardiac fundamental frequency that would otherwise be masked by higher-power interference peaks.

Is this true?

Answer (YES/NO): YES